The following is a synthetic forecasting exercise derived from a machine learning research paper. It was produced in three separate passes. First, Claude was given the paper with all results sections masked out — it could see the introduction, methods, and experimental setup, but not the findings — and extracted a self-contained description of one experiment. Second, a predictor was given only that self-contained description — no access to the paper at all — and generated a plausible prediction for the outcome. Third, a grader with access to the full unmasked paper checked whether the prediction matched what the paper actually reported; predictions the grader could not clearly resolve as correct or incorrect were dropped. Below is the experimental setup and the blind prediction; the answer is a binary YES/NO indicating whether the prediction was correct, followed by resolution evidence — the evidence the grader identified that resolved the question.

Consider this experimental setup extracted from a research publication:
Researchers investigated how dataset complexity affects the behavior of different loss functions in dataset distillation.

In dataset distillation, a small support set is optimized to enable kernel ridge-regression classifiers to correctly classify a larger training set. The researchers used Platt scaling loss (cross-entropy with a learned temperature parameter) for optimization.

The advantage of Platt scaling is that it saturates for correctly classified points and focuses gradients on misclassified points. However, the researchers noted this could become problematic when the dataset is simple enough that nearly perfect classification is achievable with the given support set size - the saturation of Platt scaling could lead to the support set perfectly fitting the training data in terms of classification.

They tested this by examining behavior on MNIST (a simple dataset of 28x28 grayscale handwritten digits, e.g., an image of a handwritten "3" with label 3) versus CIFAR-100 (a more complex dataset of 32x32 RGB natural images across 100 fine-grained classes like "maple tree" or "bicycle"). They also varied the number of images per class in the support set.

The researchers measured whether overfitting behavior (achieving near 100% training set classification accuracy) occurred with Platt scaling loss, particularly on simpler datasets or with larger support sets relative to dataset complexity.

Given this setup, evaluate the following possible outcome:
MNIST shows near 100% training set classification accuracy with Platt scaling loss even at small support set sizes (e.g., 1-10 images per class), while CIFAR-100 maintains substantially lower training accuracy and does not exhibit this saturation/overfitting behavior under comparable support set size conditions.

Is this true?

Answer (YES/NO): NO